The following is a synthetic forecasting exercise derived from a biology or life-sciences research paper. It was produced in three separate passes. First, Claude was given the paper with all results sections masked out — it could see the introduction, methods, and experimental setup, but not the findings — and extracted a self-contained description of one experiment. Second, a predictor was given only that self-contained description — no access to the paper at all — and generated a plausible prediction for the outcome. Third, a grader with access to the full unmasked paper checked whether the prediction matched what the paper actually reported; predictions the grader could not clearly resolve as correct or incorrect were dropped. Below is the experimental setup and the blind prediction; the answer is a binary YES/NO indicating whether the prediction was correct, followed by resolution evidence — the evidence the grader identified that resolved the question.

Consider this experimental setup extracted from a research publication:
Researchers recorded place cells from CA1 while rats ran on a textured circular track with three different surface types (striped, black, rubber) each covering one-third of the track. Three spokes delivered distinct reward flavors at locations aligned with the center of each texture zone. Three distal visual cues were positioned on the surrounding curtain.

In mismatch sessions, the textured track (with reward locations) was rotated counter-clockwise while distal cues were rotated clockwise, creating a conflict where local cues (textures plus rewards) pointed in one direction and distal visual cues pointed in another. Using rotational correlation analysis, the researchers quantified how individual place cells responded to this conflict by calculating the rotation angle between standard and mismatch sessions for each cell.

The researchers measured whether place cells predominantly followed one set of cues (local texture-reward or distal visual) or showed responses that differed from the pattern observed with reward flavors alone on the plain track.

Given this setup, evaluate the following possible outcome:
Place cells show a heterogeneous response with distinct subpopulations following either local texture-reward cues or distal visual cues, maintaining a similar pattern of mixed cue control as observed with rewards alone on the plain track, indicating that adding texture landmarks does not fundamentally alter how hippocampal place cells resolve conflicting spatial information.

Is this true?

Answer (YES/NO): NO